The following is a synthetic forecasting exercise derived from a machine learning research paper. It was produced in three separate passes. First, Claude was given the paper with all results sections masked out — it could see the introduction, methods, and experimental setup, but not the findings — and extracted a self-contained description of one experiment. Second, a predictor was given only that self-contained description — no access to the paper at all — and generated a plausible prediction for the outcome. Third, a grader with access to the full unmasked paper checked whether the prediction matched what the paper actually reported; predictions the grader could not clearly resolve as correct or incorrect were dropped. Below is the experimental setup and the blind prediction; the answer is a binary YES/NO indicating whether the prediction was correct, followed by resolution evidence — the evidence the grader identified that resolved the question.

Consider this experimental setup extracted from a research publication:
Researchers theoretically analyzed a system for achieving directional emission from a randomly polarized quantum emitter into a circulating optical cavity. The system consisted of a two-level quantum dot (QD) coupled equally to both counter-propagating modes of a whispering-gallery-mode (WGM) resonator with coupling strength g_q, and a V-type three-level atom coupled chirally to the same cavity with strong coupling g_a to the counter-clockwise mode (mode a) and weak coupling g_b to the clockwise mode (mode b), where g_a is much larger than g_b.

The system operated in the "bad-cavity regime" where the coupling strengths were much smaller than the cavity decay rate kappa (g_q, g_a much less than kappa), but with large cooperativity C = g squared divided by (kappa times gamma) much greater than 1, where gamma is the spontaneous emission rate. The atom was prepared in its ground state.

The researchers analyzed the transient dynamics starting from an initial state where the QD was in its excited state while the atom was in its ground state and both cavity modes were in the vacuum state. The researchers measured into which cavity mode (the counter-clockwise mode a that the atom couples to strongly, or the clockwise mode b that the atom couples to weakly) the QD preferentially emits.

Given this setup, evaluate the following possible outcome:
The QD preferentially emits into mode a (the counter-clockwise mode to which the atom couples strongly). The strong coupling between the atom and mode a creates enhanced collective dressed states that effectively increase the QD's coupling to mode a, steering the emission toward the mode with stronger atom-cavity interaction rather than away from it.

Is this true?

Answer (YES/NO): NO